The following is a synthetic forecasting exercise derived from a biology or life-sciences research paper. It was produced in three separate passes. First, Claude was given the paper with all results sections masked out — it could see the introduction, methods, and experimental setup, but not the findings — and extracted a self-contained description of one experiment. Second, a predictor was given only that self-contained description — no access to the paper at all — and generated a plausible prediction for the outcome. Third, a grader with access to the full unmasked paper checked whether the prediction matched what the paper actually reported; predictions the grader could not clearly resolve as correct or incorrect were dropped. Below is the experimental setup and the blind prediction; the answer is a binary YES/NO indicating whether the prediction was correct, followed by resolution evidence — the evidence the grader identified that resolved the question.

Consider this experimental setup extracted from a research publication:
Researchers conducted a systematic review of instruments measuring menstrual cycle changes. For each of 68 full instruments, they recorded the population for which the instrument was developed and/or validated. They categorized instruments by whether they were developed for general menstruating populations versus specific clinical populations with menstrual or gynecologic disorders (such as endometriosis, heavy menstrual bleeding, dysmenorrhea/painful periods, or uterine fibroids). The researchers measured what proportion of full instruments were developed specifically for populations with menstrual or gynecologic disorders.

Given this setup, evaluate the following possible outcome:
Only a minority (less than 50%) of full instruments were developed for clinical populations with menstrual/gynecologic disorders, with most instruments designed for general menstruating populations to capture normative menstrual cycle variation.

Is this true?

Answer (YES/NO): NO